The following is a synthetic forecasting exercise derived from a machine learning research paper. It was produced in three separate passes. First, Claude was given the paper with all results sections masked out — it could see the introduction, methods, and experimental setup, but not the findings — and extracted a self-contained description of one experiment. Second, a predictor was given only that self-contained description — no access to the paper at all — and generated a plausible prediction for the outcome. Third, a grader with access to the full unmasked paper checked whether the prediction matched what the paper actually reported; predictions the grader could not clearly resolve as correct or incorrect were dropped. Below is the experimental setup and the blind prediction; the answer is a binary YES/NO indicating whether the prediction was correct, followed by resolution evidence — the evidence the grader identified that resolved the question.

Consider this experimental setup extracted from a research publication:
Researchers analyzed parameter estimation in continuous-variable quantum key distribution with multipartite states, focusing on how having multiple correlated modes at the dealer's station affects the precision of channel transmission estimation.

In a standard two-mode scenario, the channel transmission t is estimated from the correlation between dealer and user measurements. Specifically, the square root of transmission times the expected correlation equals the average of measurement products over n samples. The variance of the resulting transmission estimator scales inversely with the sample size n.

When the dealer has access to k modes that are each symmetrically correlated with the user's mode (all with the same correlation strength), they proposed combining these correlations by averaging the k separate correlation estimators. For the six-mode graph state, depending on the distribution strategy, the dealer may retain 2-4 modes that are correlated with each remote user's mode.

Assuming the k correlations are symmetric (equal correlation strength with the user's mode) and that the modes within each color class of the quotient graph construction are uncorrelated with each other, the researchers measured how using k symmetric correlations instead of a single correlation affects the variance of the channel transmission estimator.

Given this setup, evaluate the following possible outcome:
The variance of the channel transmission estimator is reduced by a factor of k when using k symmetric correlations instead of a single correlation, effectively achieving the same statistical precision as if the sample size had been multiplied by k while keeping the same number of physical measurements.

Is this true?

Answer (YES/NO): YES